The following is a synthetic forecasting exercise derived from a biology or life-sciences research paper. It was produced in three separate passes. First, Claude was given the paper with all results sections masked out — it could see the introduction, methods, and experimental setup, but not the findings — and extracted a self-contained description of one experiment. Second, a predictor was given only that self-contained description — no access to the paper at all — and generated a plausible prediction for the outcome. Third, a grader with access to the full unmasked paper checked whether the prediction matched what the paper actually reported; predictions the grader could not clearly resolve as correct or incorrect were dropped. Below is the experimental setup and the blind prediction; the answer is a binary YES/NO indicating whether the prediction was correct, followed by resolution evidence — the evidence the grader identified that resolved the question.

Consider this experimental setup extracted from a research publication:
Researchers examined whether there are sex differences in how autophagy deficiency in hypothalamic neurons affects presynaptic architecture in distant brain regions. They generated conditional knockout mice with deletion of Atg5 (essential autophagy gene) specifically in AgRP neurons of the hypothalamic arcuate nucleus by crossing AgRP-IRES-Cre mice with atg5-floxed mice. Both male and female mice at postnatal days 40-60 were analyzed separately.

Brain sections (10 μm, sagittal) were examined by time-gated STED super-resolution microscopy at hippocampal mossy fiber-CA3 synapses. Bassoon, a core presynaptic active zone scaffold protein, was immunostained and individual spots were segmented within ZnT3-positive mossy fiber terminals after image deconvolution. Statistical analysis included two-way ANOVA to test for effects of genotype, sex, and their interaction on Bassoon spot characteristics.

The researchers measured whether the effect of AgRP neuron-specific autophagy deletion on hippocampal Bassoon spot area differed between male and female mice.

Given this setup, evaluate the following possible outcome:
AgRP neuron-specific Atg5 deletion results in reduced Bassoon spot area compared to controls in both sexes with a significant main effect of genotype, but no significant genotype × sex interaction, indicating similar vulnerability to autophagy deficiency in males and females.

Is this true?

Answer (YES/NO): NO